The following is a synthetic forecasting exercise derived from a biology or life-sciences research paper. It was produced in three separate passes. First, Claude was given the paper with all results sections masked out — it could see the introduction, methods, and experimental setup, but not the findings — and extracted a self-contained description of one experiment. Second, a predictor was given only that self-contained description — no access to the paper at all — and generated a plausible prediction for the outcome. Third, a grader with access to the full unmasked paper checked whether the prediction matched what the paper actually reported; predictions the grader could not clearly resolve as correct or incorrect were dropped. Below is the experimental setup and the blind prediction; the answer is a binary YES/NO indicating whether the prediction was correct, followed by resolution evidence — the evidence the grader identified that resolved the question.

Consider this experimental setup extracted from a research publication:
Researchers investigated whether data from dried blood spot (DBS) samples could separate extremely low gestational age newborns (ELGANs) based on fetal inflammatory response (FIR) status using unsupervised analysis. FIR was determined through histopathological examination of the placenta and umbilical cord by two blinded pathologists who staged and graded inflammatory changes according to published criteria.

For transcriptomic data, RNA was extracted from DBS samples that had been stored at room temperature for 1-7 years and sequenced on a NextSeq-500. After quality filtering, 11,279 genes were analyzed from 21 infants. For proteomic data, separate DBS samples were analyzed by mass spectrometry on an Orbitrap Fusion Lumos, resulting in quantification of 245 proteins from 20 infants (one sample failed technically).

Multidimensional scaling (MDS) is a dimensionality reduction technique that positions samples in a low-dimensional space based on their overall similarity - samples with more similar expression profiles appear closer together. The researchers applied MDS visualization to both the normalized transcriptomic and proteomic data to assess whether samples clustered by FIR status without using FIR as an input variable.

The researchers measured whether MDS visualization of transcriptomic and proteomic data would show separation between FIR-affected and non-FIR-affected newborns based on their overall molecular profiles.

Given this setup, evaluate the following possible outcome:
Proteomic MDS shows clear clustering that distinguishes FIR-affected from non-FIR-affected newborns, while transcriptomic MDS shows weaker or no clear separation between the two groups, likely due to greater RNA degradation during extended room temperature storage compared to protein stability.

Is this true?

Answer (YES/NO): NO